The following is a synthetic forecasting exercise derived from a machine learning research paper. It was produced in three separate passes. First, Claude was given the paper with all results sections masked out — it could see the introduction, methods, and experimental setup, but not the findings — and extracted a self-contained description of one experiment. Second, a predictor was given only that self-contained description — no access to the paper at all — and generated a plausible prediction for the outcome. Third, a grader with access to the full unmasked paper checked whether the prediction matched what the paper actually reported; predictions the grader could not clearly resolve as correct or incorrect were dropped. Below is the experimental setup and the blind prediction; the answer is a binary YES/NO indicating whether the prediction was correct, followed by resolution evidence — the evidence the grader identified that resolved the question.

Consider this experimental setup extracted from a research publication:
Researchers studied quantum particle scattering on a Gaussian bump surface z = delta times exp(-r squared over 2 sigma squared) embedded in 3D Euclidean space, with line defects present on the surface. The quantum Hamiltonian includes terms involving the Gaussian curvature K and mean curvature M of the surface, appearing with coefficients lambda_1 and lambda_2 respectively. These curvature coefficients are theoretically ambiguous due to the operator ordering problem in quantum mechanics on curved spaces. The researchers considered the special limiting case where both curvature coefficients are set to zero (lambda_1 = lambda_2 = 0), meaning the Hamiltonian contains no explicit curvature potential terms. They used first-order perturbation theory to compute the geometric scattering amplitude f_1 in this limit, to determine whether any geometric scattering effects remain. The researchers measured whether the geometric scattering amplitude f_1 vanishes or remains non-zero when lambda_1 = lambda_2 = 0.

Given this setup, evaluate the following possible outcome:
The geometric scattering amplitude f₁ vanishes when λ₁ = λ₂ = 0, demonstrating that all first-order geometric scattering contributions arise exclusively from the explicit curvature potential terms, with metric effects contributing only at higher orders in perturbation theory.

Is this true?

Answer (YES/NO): NO